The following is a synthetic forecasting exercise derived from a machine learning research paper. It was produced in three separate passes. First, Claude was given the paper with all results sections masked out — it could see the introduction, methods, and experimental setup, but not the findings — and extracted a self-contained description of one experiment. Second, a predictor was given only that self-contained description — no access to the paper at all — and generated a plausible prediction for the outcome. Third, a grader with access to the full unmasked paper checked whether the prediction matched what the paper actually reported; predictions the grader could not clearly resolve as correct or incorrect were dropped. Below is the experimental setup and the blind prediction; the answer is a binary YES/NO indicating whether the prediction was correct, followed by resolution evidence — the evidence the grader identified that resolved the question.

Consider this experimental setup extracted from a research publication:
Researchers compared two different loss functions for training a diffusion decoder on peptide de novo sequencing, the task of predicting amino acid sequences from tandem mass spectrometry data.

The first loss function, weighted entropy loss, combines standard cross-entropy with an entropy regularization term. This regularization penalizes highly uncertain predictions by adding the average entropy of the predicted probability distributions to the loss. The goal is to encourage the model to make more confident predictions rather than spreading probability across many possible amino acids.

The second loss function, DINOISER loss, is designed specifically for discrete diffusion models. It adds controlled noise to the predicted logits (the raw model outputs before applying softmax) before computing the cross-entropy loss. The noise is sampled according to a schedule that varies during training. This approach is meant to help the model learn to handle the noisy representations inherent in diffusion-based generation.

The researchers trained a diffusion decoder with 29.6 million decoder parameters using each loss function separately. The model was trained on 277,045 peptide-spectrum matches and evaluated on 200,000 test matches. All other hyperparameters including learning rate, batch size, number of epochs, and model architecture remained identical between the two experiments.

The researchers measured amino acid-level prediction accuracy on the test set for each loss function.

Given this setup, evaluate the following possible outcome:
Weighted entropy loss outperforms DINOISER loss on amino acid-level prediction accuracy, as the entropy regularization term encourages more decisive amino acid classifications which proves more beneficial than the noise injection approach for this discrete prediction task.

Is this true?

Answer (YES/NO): NO